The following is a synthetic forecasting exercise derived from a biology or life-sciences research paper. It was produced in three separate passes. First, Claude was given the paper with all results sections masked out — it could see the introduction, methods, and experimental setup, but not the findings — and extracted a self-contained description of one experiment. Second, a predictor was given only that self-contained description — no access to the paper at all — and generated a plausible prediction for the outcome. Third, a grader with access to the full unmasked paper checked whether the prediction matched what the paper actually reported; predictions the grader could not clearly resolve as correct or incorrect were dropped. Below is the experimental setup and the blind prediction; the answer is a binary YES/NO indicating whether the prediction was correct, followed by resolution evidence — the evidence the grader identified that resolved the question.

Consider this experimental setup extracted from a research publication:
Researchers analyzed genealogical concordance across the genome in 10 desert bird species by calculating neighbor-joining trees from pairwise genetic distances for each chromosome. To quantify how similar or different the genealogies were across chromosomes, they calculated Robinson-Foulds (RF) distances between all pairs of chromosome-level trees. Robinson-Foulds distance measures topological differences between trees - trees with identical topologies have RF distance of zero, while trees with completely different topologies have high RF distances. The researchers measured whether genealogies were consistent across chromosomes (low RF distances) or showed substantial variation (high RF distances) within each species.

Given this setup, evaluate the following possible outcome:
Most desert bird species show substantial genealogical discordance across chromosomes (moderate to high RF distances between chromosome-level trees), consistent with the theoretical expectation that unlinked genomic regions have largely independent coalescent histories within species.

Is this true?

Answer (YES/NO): NO